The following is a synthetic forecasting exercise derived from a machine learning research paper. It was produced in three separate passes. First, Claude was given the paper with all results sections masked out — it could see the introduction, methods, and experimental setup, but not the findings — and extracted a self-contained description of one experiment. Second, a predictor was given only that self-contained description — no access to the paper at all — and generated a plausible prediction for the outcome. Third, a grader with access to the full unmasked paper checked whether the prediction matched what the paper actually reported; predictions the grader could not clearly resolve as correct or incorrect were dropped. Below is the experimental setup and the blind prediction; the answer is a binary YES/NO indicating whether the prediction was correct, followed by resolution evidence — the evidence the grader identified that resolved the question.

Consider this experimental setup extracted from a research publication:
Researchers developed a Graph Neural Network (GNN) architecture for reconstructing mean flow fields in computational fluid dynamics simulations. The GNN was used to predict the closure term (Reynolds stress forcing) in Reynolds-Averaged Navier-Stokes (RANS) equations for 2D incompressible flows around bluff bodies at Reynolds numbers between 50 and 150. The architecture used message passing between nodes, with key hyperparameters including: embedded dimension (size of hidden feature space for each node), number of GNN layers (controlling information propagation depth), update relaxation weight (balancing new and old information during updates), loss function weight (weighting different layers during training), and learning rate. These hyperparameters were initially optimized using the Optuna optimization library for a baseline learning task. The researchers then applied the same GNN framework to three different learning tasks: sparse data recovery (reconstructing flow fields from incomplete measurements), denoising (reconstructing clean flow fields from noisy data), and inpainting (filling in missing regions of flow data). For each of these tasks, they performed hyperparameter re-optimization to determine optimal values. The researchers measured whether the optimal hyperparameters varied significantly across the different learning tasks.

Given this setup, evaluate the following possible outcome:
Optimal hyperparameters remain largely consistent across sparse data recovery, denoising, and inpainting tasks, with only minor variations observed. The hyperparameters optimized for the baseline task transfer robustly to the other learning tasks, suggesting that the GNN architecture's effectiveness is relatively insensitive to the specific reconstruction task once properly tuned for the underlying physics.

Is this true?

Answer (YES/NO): YES